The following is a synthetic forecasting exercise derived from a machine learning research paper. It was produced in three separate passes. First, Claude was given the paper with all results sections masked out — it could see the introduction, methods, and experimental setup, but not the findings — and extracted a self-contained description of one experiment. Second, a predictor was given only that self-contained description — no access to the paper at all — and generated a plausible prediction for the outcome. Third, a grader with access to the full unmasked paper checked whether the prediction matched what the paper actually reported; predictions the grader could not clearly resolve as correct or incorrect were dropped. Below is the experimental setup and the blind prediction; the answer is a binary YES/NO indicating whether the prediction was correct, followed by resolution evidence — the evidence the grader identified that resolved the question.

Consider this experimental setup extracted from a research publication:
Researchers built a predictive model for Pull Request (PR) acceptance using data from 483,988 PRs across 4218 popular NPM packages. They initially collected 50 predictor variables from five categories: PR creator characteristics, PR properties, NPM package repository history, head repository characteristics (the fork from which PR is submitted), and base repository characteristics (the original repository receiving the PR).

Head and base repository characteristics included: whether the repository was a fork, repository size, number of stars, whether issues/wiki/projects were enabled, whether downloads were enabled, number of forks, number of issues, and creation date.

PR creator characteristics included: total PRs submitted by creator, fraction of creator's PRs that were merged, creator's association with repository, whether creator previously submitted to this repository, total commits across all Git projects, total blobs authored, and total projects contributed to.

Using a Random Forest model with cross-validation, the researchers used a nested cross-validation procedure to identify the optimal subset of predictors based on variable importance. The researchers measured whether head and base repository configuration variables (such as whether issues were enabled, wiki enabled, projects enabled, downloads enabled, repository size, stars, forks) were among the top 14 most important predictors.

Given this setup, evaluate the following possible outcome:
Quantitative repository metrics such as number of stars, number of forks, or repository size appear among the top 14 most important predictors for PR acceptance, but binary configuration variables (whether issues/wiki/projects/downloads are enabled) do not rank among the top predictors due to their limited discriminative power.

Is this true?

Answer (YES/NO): NO